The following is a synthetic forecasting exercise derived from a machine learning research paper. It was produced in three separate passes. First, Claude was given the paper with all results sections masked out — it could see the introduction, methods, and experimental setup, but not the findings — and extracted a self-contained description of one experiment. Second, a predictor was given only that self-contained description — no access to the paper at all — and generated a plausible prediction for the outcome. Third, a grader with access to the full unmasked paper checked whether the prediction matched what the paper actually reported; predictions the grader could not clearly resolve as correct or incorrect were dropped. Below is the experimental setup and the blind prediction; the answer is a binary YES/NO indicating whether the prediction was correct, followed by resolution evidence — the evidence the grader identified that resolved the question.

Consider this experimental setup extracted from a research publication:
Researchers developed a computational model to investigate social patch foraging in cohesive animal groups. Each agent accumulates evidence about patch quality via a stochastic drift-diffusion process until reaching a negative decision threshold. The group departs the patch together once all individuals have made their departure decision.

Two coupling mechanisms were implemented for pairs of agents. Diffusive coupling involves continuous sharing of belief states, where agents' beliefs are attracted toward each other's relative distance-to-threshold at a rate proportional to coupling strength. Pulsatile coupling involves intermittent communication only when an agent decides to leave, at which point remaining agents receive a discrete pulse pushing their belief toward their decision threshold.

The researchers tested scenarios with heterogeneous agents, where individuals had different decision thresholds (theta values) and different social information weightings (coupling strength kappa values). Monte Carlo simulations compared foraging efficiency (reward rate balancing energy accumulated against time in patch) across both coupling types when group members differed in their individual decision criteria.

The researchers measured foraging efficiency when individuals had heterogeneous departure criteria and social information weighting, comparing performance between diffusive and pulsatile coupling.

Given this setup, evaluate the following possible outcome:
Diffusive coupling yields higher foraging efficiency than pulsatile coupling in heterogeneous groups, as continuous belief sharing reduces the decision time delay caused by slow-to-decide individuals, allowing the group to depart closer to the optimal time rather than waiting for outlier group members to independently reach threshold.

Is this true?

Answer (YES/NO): YES